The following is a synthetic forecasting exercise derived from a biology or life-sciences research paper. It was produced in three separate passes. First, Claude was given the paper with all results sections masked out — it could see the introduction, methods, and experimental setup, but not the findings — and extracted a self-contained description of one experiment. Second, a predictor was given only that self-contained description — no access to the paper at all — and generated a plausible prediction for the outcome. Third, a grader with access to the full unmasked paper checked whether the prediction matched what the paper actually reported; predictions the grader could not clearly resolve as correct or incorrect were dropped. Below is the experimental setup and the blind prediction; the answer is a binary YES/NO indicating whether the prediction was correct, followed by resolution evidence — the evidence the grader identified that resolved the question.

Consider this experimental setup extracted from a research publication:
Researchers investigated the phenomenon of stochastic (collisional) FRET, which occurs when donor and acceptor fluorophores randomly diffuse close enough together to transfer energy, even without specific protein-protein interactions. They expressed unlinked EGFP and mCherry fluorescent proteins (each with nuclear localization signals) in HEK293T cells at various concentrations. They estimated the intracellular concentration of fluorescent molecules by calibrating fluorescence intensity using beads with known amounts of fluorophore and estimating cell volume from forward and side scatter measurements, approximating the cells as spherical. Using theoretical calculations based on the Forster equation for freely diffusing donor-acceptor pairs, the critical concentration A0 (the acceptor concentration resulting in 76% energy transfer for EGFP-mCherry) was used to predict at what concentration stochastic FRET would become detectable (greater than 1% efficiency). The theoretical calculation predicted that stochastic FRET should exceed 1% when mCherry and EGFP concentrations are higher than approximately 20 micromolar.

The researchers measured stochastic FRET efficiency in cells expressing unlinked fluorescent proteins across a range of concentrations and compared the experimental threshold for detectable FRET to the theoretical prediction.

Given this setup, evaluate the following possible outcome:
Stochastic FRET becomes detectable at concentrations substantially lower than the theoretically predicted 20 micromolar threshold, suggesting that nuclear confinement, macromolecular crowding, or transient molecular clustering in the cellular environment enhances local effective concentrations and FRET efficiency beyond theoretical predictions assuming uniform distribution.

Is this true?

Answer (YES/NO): NO